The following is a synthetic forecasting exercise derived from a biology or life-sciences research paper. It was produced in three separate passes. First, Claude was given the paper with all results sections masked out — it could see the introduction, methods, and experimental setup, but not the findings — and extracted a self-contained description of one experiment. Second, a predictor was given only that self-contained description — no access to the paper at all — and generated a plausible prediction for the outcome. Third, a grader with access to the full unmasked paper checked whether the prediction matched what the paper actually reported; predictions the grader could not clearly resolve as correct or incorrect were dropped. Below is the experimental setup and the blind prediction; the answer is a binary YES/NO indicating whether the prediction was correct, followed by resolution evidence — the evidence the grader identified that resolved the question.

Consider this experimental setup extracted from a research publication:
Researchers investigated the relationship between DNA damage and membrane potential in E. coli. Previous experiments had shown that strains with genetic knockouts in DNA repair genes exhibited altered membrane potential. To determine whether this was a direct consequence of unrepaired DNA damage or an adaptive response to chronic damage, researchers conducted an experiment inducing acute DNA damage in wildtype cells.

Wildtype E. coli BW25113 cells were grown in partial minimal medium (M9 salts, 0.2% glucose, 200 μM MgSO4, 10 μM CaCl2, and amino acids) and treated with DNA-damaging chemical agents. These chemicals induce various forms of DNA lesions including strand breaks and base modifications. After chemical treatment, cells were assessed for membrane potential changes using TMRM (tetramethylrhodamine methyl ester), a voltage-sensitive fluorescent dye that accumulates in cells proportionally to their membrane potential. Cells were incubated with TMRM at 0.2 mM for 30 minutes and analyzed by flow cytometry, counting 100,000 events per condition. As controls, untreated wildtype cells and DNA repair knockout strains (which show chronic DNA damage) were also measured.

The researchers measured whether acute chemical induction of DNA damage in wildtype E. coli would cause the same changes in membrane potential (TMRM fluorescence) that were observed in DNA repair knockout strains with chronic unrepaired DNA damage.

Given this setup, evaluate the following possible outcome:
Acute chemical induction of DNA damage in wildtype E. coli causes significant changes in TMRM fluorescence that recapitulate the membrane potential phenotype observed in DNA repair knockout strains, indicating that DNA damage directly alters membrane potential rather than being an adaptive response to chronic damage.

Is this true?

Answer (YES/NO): NO